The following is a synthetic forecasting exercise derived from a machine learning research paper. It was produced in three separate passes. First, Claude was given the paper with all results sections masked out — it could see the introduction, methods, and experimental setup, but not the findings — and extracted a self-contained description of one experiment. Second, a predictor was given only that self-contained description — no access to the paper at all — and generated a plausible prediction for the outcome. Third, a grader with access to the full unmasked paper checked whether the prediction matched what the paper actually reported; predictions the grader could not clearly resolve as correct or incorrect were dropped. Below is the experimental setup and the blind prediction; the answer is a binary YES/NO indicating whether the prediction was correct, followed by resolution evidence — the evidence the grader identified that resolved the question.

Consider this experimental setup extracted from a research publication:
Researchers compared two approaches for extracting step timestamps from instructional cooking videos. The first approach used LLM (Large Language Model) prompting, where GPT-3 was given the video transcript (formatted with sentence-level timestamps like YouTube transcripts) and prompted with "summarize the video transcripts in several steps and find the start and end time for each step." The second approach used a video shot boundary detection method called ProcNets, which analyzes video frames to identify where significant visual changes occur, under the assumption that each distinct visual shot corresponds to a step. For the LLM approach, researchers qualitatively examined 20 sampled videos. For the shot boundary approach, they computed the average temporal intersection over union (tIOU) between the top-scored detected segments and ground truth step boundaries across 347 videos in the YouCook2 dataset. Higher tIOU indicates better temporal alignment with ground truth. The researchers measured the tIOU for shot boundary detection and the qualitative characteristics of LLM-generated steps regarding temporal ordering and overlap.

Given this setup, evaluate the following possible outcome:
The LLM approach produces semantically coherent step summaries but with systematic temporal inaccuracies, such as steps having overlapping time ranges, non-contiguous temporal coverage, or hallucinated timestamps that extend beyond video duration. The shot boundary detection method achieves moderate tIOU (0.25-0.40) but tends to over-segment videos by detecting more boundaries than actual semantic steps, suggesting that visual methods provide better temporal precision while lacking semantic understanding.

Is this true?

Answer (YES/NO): NO